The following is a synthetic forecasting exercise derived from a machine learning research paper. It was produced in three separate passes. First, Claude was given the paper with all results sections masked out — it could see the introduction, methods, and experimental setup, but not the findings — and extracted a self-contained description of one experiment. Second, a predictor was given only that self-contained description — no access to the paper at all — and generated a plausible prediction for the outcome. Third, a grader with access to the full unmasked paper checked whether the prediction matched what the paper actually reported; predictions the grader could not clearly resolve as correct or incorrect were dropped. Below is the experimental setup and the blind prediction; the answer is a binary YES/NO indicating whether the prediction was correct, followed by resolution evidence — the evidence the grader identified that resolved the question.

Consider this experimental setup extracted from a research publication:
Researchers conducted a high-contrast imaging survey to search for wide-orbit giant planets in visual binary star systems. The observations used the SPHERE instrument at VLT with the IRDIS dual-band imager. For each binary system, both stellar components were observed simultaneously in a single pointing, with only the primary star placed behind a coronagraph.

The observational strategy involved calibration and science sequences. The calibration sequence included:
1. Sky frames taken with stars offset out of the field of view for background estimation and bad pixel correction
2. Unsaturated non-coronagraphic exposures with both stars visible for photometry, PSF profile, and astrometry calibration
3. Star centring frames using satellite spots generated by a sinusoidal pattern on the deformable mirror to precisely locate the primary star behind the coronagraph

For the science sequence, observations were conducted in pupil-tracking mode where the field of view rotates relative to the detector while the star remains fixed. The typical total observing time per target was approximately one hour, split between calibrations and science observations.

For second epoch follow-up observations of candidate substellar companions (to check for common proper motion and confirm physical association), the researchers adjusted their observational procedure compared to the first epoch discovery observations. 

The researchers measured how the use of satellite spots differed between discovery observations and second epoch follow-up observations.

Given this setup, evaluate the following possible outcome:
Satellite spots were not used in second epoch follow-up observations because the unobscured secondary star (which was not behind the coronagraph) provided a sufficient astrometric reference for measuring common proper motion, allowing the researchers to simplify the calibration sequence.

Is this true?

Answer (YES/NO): NO